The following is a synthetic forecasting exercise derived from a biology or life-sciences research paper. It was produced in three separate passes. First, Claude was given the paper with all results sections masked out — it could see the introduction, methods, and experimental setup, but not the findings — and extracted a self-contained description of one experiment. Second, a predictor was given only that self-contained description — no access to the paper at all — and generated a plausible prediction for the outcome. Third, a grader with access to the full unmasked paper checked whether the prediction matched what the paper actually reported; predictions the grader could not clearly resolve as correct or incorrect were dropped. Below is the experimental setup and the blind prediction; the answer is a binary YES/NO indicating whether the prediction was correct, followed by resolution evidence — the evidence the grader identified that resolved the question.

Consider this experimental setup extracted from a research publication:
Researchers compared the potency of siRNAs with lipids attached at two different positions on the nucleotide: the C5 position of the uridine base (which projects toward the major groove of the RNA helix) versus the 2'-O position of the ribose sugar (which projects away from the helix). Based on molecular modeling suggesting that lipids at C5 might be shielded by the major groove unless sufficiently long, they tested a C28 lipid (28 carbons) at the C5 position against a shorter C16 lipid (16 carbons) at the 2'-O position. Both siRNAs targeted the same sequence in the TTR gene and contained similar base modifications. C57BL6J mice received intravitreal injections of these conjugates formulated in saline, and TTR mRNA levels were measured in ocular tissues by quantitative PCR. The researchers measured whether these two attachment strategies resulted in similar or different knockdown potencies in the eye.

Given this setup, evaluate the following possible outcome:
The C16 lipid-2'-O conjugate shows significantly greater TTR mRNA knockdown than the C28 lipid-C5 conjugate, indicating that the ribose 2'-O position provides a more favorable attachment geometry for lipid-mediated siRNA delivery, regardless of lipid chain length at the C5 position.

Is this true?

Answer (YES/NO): NO